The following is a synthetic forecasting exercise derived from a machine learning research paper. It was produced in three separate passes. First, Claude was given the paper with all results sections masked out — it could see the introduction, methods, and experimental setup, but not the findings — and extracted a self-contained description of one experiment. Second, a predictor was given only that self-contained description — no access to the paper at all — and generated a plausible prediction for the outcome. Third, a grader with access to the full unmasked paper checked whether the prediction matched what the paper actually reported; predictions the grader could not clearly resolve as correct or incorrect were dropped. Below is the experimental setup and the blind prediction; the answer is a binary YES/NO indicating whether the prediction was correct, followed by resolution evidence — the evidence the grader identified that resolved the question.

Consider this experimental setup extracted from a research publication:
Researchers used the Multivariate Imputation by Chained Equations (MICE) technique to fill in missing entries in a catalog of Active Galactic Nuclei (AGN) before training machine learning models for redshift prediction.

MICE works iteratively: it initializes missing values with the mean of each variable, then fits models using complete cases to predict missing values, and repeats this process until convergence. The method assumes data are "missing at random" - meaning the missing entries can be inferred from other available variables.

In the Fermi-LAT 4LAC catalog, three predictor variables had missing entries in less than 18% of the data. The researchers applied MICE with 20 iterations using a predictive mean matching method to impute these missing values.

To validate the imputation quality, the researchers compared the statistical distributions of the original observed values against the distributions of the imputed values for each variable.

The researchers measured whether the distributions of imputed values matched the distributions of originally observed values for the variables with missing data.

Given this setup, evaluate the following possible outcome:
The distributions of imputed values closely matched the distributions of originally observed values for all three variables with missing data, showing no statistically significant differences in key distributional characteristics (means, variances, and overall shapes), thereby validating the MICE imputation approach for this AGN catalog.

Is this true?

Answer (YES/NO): YES